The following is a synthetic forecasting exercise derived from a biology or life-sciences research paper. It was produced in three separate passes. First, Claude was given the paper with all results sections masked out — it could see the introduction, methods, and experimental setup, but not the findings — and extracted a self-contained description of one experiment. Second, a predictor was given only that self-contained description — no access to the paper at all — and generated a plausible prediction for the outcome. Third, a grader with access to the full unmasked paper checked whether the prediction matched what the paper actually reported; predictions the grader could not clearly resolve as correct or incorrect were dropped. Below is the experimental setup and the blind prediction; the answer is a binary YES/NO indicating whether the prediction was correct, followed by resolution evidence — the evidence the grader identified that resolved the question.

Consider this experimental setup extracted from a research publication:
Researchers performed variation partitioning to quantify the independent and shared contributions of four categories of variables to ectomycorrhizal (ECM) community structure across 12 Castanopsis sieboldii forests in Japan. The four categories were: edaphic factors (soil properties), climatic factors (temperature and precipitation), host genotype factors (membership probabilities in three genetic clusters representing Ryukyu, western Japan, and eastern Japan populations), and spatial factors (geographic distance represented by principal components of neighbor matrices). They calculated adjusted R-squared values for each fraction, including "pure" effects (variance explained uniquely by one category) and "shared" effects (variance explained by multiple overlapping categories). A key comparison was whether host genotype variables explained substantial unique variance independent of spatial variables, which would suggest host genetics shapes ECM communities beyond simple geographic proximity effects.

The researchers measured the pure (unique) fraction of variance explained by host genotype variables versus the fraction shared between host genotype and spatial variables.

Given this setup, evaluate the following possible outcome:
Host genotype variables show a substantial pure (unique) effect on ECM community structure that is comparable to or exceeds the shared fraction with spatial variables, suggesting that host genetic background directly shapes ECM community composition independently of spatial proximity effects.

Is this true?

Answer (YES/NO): NO